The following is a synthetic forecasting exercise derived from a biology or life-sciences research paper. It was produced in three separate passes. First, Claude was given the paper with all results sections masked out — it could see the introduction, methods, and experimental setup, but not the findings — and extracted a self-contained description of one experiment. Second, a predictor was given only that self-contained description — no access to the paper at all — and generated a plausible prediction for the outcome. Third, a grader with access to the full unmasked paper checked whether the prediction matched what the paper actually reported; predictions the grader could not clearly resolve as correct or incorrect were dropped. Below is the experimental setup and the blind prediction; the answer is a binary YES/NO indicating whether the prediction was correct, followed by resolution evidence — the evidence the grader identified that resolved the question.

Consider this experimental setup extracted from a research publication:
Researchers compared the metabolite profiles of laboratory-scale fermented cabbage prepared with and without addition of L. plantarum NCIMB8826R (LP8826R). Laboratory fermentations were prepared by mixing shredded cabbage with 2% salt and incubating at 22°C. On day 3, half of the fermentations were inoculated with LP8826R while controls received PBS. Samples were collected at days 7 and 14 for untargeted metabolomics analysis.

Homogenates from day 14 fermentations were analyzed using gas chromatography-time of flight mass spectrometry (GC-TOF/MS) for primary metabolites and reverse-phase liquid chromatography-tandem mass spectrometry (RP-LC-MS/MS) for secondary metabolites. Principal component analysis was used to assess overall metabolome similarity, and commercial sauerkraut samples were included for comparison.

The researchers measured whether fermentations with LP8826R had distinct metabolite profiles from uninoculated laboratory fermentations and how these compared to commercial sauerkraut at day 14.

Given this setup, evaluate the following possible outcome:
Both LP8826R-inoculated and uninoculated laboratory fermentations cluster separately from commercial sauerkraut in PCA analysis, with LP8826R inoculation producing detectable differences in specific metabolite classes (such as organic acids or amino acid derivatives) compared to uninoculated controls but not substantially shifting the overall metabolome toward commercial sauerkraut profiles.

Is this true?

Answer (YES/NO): NO